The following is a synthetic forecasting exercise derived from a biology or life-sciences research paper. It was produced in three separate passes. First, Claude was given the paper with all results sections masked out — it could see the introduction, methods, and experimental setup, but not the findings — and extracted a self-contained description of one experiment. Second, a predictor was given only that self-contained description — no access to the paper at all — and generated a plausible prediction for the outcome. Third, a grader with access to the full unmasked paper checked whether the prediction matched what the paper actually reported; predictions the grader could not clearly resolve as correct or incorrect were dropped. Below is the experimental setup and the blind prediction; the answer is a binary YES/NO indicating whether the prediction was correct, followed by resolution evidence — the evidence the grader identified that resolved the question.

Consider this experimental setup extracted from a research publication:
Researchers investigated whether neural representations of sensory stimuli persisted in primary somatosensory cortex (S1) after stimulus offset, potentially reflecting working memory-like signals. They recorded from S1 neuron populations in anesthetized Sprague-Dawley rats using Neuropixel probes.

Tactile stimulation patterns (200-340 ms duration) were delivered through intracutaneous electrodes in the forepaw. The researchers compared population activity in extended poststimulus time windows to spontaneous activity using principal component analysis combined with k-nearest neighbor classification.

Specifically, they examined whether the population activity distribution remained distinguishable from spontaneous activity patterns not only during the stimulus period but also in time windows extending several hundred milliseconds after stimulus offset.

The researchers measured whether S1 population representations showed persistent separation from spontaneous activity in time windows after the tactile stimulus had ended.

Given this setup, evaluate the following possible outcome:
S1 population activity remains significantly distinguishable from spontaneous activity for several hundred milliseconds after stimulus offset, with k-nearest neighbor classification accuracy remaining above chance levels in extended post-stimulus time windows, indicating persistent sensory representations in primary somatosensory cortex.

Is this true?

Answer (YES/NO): YES